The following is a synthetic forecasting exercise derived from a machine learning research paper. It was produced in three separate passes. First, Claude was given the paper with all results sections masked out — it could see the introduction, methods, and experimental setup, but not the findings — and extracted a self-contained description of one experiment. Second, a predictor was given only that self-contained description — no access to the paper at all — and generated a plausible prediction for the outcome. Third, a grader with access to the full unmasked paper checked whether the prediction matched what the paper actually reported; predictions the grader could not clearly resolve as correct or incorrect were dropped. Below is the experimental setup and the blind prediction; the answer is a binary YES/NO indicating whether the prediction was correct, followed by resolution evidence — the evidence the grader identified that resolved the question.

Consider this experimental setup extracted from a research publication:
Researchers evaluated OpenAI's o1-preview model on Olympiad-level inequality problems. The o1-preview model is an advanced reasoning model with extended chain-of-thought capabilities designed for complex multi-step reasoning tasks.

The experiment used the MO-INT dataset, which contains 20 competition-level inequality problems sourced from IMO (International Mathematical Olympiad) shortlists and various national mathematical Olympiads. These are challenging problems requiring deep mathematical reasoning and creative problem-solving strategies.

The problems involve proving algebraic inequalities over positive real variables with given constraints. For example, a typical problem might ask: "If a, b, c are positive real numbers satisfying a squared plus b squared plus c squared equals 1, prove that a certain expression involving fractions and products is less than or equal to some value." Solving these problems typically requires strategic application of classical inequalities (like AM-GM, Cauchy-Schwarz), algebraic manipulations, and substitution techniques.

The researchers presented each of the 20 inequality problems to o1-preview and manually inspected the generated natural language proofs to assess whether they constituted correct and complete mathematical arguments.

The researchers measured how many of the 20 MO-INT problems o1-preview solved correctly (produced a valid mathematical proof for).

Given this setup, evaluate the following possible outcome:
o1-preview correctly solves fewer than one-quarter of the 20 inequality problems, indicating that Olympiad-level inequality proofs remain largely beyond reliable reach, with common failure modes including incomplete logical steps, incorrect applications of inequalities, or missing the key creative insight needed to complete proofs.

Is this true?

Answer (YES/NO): YES